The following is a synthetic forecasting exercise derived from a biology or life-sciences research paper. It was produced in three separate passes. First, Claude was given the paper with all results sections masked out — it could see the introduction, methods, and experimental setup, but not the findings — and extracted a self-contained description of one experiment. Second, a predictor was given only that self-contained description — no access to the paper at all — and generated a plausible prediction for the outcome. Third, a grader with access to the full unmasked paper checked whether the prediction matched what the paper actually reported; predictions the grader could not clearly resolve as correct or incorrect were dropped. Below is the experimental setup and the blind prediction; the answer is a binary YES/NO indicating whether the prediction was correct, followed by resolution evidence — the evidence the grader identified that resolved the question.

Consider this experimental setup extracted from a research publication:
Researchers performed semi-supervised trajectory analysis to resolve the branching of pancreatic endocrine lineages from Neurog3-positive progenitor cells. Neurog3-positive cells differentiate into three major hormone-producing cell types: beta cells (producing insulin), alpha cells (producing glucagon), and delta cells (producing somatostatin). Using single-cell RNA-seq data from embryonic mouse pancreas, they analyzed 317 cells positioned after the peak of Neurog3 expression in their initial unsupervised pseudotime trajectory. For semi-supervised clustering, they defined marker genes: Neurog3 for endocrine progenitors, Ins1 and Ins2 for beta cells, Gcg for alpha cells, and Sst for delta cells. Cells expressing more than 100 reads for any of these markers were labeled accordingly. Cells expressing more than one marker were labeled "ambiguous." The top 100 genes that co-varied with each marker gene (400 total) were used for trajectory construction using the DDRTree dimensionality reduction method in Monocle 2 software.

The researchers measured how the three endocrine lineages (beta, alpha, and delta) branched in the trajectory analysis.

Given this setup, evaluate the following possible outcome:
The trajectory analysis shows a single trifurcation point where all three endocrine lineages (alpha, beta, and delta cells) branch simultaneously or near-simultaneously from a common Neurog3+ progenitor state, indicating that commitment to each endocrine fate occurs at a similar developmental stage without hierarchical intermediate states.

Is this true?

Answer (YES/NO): NO